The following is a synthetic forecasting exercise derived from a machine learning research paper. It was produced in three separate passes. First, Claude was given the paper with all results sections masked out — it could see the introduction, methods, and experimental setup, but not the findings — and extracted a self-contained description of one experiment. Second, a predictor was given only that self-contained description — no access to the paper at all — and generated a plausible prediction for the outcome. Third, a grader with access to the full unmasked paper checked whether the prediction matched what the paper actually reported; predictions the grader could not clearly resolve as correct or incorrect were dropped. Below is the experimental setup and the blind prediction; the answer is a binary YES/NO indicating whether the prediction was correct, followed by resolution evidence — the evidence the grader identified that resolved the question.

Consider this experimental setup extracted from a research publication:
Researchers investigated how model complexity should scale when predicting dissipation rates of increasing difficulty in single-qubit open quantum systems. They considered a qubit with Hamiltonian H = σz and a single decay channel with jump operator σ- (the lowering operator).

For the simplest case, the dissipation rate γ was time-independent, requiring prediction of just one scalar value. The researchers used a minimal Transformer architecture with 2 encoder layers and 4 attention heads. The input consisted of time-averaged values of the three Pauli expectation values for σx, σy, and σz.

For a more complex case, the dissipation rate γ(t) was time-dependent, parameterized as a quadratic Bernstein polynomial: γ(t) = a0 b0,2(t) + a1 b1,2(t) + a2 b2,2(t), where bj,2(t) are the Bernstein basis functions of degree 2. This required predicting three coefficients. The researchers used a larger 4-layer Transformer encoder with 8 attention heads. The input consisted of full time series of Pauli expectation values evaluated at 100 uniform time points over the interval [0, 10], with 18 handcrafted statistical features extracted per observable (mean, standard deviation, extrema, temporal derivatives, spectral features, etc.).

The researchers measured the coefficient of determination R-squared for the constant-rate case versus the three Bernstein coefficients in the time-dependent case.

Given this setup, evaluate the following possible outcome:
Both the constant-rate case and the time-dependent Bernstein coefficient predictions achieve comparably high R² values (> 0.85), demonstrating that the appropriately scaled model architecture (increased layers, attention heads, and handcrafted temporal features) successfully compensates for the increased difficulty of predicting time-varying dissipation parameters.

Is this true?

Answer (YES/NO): YES